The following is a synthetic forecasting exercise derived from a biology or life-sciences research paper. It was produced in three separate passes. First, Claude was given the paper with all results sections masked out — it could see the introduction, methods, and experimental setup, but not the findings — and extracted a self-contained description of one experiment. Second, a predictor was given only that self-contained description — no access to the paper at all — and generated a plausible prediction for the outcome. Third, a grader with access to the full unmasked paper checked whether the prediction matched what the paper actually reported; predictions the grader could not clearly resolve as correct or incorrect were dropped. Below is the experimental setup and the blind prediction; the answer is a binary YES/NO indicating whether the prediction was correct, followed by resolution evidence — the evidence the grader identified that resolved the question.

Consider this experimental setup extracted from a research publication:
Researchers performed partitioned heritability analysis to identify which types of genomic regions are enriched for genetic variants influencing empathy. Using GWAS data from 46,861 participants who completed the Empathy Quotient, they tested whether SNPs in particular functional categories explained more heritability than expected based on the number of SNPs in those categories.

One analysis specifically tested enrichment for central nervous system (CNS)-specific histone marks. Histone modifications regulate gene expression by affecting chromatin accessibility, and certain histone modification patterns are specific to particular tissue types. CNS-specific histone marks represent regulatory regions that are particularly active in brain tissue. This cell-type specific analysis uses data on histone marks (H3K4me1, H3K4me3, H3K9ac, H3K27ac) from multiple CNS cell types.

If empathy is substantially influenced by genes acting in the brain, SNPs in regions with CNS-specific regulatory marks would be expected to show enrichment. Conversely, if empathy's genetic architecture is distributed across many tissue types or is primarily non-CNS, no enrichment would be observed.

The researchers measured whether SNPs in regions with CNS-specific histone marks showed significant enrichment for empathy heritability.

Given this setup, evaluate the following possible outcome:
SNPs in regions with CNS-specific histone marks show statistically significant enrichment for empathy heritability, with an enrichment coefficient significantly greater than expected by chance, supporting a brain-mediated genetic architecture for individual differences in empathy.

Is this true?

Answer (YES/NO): NO